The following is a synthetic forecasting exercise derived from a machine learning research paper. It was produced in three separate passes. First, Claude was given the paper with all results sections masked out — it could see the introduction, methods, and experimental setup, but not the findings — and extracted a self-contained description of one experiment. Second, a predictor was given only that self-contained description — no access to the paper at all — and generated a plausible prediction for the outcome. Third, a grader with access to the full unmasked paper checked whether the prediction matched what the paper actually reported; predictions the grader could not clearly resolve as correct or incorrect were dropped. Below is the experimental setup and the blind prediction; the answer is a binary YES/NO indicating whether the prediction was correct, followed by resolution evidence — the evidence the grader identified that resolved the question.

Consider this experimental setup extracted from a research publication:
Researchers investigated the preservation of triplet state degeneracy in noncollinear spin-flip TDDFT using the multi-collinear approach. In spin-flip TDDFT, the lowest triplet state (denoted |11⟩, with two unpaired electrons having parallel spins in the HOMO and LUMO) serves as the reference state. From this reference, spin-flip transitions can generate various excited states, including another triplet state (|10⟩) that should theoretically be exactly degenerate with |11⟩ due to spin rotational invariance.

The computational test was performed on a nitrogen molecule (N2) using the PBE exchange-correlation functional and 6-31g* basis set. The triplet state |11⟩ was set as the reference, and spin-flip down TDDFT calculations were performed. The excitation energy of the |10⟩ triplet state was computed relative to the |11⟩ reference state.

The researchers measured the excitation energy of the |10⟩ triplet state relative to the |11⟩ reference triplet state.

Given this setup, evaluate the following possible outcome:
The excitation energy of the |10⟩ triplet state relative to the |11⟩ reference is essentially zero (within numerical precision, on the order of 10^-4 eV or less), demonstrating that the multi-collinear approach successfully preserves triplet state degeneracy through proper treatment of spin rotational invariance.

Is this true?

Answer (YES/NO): YES